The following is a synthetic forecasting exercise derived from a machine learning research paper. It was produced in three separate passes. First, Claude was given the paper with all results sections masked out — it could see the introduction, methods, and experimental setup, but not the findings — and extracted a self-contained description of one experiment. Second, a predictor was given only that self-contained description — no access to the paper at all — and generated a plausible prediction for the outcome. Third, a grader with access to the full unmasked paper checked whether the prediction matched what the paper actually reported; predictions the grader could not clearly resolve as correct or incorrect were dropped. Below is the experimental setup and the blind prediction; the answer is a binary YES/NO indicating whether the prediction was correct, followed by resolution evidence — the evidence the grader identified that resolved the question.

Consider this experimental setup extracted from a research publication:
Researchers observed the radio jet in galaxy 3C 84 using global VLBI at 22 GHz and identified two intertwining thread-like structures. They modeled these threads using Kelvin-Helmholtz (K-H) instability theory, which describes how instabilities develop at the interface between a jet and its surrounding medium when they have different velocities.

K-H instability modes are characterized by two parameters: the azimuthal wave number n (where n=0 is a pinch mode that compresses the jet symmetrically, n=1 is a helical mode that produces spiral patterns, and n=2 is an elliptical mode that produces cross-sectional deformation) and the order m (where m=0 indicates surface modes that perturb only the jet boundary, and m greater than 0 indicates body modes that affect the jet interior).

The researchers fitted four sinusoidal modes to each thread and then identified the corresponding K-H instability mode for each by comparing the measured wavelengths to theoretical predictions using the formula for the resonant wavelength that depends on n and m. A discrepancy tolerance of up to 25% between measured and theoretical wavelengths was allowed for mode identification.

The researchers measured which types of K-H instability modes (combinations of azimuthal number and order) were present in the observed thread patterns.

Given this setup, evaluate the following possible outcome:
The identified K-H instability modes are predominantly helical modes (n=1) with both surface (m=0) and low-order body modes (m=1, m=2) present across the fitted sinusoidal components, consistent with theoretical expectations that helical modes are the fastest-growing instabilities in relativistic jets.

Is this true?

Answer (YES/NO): NO